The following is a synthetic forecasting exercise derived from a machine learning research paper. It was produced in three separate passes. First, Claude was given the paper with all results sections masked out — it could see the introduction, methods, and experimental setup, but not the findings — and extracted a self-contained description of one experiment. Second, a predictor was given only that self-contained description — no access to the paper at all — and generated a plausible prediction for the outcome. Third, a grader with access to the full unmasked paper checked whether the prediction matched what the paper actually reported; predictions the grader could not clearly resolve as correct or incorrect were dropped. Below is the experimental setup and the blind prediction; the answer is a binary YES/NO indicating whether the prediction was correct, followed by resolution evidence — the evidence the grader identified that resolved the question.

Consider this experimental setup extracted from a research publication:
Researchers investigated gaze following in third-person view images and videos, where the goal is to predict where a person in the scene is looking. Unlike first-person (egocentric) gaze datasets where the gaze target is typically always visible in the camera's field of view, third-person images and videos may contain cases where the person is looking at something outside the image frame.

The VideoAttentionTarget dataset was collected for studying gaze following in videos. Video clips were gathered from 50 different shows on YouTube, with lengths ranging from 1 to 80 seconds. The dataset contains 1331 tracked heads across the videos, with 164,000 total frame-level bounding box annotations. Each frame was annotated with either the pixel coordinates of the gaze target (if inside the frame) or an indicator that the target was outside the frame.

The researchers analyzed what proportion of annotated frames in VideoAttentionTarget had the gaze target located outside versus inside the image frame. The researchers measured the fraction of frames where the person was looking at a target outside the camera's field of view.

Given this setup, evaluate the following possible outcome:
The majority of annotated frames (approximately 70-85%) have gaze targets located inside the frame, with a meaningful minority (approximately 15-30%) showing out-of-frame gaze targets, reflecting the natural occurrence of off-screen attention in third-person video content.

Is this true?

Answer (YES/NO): NO